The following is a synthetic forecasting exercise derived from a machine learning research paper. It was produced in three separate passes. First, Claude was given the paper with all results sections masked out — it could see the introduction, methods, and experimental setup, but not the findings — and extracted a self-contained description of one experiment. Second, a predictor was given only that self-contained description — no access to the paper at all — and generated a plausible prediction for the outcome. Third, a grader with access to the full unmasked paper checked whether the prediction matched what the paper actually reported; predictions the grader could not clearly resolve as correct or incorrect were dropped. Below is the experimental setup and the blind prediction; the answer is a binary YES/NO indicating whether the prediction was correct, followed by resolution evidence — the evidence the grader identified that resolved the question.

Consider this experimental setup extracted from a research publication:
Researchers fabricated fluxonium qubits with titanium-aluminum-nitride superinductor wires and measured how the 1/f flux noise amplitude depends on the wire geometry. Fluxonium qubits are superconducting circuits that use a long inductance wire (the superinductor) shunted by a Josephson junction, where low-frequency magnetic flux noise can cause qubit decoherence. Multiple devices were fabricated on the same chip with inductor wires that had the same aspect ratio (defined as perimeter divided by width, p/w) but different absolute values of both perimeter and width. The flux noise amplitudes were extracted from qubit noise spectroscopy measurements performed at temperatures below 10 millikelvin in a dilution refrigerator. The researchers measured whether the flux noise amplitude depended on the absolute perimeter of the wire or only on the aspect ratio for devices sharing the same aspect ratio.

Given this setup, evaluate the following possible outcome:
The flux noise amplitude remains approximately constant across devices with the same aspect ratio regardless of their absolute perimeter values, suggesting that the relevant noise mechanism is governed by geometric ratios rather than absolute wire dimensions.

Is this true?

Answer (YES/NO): YES